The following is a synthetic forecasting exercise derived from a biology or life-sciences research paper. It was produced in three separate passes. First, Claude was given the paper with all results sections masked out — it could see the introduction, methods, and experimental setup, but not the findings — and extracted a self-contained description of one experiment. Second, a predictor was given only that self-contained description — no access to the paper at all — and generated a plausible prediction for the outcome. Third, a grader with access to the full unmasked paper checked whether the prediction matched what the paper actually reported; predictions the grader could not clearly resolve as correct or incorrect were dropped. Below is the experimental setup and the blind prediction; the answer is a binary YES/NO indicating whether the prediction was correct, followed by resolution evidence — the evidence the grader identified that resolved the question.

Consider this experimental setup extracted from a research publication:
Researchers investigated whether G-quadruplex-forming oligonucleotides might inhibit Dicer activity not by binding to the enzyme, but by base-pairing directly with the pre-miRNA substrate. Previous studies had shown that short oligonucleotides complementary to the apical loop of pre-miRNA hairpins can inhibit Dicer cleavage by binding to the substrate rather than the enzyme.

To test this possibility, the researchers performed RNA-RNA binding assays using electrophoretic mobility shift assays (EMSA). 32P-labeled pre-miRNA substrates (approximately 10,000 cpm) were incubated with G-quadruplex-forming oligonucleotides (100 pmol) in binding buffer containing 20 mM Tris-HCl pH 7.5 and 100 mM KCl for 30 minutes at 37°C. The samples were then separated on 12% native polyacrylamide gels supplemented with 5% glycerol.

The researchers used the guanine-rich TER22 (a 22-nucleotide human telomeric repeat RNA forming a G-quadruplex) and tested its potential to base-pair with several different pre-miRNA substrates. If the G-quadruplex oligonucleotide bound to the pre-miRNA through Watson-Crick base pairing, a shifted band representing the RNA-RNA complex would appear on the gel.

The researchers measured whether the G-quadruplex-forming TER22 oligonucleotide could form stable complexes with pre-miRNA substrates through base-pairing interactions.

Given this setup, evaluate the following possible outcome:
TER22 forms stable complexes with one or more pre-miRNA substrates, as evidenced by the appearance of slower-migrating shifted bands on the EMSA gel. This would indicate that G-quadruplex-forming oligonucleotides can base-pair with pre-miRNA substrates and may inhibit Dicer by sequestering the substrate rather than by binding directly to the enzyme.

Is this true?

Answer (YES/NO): NO